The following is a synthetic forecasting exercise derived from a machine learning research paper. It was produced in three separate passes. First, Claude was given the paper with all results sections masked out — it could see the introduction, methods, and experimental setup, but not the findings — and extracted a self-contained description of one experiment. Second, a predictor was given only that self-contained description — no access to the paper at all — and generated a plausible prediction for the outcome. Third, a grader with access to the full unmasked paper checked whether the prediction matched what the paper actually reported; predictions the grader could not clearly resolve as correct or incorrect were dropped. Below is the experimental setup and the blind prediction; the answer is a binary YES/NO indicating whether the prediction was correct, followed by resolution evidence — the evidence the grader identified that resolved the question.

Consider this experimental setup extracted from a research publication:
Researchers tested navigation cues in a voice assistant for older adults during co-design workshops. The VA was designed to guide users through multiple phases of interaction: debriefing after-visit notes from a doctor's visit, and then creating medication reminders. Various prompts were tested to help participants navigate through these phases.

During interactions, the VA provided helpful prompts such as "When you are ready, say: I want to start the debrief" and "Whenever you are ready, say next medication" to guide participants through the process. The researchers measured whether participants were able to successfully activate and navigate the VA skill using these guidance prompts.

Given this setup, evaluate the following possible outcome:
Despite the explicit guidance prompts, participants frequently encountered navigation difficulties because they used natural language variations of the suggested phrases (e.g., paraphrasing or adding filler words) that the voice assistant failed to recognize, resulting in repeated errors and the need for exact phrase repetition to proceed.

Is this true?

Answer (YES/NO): NO